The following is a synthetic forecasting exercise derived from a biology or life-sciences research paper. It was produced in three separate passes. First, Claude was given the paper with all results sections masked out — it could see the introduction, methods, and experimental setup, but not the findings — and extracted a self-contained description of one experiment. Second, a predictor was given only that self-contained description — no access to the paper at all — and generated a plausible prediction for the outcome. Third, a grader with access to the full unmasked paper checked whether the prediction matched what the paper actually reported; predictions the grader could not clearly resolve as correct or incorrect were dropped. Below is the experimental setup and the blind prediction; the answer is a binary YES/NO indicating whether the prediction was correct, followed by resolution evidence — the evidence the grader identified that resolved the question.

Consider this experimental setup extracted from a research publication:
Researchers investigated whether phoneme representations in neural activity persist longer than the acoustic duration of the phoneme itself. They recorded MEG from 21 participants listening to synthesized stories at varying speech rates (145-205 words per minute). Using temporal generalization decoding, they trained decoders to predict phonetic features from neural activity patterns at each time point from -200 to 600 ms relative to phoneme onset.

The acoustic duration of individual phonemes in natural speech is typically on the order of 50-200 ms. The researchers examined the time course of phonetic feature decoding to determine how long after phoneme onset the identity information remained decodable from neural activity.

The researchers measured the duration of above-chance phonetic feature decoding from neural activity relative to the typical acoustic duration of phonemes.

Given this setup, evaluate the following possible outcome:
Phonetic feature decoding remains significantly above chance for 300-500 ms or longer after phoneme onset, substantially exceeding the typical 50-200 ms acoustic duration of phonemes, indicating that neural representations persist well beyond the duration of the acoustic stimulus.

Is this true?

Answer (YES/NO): YES